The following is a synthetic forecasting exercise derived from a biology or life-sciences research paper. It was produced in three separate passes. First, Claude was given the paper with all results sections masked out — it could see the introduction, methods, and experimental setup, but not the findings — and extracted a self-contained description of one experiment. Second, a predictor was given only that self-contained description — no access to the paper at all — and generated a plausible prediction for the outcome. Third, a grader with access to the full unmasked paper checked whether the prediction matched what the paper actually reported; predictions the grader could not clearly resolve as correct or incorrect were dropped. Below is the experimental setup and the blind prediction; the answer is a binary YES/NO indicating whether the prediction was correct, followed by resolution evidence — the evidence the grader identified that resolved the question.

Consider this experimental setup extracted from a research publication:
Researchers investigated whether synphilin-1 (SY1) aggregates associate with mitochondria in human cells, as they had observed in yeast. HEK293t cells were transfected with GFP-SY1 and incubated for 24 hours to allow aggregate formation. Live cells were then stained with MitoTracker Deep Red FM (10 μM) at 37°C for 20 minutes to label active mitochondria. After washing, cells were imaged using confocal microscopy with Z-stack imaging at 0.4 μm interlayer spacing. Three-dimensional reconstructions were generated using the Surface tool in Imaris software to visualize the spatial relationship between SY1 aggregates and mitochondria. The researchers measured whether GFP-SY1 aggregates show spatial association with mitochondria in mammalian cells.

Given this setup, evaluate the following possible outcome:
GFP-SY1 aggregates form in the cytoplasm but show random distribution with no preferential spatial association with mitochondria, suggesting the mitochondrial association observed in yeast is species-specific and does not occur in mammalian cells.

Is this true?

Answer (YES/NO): NO